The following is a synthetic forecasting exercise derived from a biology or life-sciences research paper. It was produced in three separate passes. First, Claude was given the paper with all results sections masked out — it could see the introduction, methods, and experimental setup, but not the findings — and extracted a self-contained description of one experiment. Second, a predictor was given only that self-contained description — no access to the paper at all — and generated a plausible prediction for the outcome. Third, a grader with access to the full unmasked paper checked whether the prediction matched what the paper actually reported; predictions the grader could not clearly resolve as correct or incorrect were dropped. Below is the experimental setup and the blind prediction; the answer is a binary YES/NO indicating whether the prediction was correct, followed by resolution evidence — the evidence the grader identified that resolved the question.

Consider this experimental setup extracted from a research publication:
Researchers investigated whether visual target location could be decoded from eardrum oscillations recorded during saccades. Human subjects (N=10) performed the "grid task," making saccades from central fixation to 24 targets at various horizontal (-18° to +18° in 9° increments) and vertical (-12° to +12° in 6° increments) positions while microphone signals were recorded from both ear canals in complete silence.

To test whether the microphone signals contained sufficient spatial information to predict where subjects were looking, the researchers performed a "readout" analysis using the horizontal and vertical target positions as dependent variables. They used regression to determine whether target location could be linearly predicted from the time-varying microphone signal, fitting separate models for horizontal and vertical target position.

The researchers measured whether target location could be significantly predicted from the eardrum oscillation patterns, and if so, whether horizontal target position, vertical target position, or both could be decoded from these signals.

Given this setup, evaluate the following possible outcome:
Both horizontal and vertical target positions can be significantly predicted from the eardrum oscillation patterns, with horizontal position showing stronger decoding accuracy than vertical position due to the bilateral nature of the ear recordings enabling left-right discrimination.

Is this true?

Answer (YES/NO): YES